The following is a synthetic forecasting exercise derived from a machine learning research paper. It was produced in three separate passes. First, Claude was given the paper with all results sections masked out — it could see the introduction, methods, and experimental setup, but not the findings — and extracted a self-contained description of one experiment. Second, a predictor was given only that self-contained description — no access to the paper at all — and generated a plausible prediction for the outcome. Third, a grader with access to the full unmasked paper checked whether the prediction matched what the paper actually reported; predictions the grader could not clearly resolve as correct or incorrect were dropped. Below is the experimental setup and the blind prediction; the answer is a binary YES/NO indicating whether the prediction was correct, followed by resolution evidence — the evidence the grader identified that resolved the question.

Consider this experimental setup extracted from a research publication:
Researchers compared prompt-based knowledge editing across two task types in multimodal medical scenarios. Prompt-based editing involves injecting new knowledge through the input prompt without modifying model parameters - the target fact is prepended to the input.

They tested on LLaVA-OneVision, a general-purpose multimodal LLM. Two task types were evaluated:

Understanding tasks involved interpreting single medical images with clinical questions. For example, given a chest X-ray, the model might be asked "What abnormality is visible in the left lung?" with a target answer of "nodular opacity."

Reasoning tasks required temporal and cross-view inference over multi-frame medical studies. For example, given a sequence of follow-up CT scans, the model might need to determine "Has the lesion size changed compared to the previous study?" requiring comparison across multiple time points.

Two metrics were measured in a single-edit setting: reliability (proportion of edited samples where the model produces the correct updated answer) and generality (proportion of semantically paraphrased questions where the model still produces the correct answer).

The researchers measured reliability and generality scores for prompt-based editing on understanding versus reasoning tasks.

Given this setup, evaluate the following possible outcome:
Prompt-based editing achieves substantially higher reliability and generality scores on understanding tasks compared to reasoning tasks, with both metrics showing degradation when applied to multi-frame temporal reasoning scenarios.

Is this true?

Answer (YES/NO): NO